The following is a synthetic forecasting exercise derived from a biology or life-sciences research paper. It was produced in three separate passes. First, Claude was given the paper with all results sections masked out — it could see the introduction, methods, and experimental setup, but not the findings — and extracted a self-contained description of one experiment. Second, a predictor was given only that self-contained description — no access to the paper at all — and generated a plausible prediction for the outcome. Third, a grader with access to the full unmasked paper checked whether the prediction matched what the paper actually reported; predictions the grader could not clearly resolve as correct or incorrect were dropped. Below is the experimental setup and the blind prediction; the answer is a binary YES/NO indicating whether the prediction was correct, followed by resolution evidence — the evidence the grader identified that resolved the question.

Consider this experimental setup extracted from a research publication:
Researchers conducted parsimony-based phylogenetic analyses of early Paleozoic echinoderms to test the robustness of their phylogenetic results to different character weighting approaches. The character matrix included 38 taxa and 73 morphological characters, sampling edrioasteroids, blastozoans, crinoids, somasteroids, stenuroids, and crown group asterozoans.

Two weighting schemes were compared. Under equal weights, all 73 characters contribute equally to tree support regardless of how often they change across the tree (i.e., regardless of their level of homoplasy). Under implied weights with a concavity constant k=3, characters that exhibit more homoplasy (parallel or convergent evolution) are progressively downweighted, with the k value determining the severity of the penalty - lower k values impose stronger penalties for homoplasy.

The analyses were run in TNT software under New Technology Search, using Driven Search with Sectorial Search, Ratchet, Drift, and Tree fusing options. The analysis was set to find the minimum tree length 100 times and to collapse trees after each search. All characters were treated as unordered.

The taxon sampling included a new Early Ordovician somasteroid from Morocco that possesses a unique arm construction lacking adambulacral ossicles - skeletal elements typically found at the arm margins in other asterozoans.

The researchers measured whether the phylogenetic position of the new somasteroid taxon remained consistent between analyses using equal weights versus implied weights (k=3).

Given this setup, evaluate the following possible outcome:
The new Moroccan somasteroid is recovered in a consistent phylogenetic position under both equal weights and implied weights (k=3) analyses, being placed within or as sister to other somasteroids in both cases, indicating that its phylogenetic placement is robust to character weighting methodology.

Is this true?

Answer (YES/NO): NO